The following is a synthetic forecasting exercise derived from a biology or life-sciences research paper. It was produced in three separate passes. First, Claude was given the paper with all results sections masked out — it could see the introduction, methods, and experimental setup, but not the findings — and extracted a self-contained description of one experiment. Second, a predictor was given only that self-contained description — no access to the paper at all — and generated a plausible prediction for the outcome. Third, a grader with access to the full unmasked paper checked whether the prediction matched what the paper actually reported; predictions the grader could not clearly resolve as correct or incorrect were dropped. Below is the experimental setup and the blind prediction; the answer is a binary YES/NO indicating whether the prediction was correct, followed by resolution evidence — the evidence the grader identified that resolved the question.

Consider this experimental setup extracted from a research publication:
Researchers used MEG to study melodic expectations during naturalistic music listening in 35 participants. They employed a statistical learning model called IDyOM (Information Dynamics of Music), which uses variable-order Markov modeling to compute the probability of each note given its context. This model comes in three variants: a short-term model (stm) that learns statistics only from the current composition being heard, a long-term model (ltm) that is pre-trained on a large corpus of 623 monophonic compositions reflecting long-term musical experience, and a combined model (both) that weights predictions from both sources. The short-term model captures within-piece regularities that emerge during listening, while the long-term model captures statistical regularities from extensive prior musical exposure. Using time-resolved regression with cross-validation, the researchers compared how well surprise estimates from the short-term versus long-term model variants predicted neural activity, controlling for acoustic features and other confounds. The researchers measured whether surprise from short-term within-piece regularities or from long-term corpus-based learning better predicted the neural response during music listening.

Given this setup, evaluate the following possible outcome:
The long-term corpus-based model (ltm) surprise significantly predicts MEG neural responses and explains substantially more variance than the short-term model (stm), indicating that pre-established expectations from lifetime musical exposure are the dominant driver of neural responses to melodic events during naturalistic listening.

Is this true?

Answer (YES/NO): YES